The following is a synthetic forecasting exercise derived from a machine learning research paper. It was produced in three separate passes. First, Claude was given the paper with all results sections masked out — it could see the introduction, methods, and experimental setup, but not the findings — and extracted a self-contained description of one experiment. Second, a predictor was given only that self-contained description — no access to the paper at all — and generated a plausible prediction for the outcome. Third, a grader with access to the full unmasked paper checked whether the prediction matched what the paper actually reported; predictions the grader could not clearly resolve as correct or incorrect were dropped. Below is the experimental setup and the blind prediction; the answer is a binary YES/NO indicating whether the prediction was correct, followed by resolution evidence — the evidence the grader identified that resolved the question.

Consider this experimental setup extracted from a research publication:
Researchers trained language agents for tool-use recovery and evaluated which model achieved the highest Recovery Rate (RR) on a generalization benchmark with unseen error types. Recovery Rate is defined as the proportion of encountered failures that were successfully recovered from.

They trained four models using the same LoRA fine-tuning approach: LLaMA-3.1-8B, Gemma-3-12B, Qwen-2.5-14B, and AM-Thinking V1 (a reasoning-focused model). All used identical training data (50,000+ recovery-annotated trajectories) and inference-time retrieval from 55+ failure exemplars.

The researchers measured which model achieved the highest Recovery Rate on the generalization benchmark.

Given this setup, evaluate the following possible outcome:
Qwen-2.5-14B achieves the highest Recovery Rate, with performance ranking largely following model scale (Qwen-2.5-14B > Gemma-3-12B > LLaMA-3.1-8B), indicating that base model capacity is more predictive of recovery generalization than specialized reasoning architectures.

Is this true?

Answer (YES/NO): NO